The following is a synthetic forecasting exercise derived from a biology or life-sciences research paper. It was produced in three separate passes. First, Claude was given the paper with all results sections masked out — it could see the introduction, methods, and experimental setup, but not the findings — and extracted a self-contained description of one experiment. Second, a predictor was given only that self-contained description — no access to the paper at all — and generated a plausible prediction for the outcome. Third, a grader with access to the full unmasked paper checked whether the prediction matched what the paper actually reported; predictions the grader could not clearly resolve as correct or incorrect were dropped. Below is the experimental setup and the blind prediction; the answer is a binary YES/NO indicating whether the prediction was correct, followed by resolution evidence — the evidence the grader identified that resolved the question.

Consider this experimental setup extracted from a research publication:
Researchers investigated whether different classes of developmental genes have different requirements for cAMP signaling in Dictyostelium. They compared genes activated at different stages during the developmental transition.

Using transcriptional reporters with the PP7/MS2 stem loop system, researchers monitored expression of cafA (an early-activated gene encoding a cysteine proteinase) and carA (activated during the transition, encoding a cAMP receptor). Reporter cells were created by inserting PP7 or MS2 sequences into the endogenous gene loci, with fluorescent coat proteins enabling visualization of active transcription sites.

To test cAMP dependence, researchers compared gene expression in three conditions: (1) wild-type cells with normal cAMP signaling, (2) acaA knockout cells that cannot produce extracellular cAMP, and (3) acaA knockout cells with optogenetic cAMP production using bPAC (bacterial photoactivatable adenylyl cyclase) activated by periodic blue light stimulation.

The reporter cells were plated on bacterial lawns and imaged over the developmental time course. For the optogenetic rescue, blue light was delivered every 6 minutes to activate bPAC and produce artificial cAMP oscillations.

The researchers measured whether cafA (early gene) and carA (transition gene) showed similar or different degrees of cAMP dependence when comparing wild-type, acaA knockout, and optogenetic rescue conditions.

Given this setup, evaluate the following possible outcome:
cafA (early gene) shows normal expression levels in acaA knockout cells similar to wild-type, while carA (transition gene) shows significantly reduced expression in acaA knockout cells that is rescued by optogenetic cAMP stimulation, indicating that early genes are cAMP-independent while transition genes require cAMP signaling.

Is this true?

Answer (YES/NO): NO